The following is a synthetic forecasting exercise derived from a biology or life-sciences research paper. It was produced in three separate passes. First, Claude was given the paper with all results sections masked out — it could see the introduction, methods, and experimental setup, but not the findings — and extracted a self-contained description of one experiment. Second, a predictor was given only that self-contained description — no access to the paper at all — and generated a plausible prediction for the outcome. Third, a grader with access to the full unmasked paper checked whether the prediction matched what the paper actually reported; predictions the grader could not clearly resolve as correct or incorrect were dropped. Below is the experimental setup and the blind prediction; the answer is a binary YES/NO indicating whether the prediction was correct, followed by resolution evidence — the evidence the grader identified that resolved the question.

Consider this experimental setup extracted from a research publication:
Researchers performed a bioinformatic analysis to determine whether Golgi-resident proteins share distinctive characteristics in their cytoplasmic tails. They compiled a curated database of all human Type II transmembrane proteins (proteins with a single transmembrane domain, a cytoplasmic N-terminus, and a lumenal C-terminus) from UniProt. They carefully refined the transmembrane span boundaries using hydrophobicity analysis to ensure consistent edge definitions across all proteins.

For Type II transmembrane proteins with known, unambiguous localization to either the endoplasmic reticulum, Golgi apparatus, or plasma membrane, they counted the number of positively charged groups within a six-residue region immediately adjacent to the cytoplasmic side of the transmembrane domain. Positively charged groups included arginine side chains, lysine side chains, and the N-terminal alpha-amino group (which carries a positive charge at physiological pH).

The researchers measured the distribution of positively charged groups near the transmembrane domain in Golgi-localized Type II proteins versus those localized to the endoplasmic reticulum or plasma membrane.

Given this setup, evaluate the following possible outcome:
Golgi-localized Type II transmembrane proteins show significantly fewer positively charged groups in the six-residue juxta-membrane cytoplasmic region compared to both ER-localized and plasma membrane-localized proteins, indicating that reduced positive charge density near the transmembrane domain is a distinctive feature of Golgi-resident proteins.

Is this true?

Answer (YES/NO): NO